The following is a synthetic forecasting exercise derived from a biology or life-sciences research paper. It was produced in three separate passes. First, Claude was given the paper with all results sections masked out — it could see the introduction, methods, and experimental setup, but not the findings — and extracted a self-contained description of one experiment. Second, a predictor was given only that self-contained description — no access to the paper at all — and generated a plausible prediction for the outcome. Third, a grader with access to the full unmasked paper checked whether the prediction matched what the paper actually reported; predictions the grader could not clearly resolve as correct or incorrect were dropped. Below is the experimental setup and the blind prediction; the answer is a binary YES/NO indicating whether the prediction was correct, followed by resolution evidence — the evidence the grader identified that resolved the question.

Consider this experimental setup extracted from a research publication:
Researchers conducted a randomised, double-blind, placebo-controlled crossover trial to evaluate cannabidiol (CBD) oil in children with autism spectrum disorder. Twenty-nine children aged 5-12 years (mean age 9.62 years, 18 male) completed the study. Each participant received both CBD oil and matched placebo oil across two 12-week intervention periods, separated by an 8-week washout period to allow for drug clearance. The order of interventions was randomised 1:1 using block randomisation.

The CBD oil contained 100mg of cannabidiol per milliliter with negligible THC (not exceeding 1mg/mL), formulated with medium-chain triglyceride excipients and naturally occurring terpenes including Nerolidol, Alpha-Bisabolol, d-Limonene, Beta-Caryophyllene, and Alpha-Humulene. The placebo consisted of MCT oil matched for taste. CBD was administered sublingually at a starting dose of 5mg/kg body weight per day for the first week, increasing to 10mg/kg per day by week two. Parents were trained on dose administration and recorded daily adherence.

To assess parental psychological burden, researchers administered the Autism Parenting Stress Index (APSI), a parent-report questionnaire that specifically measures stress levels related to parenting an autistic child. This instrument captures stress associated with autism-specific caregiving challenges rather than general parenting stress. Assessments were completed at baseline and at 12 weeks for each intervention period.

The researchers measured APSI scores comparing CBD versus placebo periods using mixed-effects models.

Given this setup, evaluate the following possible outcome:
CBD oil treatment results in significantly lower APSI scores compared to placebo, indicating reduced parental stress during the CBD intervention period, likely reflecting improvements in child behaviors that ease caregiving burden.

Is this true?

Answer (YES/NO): YES